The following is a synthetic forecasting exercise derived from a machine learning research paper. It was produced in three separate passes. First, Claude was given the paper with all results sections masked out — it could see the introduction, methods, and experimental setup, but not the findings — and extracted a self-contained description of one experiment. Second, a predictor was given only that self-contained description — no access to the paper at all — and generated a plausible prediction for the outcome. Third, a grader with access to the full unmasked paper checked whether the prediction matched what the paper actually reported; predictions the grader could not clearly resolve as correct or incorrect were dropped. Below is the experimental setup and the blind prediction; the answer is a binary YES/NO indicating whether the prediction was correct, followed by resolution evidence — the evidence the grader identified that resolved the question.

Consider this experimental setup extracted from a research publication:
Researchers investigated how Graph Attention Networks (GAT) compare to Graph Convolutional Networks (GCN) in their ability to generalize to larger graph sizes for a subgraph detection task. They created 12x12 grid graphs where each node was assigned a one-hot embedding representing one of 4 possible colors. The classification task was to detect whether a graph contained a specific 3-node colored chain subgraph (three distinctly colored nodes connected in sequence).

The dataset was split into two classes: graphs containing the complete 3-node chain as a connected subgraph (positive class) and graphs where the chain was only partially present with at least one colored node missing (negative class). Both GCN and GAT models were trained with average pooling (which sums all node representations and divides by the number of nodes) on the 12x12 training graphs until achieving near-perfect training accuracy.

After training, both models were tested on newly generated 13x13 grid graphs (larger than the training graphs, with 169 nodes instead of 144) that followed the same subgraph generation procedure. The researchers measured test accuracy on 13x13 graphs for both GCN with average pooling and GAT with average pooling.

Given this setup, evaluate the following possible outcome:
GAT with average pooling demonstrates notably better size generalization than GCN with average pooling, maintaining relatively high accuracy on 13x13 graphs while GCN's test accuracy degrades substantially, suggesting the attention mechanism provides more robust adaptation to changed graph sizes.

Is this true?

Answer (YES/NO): NO